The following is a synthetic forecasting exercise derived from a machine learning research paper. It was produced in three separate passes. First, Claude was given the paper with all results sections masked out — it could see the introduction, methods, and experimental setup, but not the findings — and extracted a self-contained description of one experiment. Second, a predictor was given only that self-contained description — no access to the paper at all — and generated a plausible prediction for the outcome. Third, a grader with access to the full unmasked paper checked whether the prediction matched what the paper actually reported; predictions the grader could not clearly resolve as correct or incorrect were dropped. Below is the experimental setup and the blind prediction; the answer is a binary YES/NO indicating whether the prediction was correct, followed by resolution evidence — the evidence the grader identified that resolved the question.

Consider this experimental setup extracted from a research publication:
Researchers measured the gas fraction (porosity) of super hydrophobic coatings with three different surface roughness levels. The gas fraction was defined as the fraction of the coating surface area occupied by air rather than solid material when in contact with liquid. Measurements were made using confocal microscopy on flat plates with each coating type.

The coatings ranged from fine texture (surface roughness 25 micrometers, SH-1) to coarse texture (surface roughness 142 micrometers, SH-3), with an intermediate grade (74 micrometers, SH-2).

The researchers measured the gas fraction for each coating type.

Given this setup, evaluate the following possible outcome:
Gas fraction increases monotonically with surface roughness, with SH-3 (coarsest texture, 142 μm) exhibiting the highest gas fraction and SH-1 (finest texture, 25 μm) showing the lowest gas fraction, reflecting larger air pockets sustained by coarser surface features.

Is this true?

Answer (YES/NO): NO